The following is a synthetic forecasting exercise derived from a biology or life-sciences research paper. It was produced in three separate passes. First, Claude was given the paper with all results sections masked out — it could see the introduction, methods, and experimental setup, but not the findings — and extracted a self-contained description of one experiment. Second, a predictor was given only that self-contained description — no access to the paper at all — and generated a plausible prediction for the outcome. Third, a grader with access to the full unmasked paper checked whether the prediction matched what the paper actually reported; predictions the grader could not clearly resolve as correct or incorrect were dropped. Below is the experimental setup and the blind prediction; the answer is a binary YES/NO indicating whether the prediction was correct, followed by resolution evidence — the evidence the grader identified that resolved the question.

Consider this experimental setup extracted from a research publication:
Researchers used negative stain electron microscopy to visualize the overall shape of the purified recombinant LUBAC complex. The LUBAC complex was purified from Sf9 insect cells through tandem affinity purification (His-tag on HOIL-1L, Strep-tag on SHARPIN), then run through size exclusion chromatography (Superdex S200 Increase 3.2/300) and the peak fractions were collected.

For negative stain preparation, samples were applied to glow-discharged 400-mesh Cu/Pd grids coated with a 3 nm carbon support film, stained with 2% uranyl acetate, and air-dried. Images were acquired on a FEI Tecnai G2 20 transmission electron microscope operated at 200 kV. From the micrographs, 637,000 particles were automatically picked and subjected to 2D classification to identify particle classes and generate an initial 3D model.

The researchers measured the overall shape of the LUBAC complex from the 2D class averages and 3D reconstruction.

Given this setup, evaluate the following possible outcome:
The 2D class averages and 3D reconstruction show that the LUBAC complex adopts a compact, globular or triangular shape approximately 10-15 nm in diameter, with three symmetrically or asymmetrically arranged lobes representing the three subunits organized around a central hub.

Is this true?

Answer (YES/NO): NO